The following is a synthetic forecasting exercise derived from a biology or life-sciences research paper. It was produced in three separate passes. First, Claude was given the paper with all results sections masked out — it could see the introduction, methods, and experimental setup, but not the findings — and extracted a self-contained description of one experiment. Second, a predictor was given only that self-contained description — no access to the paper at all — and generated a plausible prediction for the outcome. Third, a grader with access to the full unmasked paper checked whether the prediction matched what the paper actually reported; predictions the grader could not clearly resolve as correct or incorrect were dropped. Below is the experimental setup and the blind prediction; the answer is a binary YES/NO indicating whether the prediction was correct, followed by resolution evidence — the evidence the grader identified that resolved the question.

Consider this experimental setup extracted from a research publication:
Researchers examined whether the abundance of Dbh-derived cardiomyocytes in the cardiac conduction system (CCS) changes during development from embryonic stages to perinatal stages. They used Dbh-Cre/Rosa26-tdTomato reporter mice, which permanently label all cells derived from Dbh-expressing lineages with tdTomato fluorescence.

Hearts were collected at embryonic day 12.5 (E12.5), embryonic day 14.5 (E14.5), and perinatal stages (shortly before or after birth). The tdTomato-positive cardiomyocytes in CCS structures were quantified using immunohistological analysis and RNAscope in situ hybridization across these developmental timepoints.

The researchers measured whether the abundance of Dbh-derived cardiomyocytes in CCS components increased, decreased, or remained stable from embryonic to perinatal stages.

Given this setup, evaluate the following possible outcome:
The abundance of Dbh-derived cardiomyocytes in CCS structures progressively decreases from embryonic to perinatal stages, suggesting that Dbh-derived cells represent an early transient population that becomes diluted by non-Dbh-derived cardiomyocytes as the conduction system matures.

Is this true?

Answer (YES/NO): NO